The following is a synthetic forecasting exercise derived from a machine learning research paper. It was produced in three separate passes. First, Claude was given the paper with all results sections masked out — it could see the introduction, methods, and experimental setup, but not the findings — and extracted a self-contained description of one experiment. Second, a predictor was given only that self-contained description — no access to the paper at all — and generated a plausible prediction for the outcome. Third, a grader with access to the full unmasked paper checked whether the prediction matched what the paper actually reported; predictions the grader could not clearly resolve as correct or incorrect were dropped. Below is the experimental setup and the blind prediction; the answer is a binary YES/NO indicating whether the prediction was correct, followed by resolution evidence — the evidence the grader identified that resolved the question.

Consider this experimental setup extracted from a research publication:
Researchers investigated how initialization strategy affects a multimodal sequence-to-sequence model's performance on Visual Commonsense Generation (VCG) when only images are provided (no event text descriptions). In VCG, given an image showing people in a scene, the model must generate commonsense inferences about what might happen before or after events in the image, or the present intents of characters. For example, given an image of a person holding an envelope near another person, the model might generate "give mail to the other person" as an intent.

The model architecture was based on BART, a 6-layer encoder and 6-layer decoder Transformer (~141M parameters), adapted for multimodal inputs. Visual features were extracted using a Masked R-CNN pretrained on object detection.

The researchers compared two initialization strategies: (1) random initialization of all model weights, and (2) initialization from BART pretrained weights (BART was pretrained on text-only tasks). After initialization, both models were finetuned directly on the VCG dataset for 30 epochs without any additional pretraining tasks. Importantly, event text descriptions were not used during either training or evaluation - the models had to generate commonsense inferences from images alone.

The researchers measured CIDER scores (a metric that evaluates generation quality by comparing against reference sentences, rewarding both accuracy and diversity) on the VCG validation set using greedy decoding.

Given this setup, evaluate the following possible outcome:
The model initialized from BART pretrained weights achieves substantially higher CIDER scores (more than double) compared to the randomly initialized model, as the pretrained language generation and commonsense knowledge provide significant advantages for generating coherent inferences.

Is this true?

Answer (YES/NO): NO